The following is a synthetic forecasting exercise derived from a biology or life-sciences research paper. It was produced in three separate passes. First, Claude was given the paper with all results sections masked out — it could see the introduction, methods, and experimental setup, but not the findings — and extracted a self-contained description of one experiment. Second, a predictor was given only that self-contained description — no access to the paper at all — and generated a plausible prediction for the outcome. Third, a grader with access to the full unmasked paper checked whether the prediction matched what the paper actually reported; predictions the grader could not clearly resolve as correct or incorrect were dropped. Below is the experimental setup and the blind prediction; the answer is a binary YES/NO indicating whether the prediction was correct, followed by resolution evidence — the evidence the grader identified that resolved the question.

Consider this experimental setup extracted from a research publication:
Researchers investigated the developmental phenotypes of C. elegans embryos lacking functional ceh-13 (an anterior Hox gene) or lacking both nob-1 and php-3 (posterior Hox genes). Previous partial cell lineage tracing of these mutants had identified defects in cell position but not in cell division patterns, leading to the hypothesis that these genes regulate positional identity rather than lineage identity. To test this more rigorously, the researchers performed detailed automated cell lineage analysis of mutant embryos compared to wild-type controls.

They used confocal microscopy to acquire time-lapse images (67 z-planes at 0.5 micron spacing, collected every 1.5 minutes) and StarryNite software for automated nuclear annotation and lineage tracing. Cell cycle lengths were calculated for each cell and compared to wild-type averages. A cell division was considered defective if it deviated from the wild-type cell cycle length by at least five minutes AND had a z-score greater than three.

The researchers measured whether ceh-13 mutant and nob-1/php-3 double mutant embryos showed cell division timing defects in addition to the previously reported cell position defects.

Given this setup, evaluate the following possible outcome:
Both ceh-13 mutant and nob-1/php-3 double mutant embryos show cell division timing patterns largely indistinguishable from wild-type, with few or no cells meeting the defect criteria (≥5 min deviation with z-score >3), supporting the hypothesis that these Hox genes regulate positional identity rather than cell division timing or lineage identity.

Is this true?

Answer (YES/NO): NO